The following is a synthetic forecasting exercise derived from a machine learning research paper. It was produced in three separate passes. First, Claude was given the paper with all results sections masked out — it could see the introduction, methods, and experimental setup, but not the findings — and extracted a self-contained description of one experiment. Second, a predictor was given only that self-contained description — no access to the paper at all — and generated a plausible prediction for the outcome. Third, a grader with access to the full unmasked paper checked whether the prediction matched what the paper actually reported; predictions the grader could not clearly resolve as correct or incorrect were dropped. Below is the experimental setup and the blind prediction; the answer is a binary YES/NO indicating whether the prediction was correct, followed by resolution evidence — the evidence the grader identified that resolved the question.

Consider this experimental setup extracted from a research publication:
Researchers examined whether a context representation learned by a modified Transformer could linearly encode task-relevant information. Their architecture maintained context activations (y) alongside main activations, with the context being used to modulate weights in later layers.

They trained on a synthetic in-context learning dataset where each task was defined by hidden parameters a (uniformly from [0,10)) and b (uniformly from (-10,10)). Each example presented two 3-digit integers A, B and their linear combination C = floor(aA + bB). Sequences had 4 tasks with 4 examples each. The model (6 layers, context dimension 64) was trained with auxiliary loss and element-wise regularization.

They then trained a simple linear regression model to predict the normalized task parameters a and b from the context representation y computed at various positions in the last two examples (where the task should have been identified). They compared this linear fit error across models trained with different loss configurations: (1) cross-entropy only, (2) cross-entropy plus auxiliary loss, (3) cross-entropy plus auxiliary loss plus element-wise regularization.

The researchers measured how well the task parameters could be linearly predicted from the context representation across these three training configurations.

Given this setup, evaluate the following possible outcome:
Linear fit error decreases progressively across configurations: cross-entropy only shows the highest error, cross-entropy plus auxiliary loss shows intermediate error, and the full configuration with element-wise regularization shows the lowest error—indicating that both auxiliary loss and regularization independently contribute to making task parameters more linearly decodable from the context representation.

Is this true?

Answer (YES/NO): YES